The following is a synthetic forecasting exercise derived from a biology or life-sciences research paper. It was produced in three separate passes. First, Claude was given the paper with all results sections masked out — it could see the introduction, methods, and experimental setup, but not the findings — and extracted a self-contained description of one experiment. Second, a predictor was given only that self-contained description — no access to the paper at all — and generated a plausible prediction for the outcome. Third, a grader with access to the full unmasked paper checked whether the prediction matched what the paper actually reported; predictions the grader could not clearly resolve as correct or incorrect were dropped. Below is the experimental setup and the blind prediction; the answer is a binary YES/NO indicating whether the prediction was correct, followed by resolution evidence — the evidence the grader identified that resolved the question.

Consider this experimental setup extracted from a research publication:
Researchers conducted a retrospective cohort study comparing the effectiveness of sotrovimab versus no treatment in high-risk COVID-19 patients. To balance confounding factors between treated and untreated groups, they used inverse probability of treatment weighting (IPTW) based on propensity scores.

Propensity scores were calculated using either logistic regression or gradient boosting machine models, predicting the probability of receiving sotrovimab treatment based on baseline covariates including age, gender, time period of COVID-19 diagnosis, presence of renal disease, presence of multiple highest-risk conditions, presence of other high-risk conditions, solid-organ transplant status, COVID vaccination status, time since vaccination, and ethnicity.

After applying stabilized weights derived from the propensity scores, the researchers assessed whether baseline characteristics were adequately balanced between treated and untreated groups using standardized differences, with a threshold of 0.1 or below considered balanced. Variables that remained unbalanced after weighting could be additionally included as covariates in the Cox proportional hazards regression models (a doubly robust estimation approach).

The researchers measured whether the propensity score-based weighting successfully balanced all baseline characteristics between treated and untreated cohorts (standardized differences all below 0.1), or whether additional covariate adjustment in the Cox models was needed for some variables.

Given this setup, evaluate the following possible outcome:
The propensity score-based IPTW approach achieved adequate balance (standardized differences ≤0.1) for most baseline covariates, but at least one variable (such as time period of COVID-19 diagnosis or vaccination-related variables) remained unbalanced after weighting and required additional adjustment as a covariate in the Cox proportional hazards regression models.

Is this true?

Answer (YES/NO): YES